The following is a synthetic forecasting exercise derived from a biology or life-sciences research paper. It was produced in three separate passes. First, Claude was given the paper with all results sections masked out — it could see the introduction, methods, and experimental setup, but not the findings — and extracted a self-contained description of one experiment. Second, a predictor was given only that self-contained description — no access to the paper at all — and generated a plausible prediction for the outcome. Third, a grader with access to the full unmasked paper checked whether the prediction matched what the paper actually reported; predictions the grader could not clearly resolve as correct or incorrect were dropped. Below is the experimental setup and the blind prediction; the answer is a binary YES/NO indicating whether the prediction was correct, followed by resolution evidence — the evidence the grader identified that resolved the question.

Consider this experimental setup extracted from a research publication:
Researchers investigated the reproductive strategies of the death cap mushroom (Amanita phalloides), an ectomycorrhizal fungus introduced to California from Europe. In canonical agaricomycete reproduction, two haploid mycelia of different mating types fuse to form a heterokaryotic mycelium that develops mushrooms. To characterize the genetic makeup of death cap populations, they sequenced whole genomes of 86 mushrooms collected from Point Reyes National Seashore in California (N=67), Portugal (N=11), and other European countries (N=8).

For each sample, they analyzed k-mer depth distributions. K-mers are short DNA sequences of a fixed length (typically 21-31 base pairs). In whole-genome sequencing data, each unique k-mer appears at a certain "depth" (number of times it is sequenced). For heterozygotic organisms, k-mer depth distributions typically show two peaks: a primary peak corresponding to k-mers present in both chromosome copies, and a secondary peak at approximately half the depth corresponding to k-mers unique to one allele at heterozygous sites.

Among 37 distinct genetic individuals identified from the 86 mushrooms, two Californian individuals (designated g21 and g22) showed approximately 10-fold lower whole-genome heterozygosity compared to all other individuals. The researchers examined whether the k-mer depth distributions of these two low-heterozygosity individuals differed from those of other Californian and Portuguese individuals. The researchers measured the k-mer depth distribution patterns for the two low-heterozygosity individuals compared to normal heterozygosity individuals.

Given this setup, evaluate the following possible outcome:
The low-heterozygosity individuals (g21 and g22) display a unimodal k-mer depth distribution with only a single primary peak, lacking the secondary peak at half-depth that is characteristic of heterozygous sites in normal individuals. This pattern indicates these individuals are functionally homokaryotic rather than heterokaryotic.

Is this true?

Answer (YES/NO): YES